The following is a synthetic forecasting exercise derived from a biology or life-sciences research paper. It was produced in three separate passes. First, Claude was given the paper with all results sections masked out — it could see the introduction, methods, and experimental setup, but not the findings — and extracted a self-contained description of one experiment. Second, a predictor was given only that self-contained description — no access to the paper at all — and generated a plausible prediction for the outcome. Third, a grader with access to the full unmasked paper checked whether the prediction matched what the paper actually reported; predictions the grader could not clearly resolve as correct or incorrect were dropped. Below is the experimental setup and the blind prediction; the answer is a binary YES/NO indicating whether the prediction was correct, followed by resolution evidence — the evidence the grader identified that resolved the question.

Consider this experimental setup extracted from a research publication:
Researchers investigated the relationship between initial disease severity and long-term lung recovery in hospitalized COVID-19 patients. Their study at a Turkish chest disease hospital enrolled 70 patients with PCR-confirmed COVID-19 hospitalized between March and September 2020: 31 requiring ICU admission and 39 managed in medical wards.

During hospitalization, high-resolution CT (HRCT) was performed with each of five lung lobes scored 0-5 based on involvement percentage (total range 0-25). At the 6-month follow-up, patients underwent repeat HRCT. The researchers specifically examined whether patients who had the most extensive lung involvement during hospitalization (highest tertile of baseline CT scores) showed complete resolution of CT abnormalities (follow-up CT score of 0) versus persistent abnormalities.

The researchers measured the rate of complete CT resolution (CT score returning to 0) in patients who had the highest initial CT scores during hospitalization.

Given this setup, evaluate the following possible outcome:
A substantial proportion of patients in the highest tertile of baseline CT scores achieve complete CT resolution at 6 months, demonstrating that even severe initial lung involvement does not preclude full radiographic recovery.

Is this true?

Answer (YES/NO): NO